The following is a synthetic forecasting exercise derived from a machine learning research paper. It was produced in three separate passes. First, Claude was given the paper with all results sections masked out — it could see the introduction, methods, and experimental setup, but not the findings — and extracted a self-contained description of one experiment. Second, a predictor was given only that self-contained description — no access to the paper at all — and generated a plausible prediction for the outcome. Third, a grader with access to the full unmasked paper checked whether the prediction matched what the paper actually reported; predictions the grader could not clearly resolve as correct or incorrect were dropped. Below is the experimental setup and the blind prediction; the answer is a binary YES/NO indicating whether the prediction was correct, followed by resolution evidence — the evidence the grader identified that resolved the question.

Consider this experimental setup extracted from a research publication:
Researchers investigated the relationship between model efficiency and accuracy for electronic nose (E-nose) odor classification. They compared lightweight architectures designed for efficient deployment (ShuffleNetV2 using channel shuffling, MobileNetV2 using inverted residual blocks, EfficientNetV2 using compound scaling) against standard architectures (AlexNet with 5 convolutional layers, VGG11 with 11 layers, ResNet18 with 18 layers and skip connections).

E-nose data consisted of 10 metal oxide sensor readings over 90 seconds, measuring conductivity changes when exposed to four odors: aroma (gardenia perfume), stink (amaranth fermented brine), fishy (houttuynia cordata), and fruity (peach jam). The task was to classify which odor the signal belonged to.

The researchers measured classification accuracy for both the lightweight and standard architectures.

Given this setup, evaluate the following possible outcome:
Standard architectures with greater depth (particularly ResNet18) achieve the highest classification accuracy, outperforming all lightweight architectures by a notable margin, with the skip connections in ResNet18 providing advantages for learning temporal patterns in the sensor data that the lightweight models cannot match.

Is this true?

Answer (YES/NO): NO